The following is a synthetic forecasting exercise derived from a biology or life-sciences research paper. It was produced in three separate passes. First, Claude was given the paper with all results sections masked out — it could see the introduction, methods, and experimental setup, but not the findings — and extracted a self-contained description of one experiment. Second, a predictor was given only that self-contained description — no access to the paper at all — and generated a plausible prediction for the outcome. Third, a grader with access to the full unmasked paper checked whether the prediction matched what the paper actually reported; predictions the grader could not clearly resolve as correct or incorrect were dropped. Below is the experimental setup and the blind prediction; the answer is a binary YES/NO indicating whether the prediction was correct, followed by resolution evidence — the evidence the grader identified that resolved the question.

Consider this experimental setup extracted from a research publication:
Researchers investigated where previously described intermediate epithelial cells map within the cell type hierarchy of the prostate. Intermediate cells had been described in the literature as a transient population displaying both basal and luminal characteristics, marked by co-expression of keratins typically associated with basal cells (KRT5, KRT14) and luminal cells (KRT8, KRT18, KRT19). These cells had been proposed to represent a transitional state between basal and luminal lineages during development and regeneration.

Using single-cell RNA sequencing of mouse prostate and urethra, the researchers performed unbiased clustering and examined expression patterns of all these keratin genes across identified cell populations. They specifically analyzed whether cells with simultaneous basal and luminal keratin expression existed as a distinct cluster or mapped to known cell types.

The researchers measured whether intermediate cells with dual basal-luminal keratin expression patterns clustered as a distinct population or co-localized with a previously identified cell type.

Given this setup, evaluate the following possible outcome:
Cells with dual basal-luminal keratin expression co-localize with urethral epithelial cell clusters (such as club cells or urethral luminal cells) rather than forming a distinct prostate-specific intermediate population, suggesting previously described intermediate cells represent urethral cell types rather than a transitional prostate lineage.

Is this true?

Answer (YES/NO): YES